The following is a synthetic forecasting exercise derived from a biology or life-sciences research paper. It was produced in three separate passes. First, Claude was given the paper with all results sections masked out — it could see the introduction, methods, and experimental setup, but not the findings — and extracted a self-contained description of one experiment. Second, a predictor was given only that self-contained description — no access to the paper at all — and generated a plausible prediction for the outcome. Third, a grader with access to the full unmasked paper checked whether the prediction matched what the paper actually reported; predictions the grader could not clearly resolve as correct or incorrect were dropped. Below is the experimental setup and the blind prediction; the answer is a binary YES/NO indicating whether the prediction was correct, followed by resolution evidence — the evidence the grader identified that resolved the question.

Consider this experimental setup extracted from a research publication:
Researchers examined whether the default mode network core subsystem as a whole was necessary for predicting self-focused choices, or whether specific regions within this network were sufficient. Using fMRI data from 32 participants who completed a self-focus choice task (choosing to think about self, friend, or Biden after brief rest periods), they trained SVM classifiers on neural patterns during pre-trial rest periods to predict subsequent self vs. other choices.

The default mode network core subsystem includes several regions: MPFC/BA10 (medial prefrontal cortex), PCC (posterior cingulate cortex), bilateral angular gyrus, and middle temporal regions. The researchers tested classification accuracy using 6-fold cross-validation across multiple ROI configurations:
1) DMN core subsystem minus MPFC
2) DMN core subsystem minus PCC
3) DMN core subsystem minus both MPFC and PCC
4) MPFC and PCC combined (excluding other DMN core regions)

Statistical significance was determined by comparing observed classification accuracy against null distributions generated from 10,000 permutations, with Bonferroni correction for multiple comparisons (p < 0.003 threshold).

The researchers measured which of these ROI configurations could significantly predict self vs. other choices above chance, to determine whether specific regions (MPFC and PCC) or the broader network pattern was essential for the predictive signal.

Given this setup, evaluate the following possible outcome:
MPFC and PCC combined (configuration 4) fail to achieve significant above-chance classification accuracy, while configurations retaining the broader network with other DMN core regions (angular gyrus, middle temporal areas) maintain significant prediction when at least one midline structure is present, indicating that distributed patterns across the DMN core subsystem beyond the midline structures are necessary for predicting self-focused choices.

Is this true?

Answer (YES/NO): NO